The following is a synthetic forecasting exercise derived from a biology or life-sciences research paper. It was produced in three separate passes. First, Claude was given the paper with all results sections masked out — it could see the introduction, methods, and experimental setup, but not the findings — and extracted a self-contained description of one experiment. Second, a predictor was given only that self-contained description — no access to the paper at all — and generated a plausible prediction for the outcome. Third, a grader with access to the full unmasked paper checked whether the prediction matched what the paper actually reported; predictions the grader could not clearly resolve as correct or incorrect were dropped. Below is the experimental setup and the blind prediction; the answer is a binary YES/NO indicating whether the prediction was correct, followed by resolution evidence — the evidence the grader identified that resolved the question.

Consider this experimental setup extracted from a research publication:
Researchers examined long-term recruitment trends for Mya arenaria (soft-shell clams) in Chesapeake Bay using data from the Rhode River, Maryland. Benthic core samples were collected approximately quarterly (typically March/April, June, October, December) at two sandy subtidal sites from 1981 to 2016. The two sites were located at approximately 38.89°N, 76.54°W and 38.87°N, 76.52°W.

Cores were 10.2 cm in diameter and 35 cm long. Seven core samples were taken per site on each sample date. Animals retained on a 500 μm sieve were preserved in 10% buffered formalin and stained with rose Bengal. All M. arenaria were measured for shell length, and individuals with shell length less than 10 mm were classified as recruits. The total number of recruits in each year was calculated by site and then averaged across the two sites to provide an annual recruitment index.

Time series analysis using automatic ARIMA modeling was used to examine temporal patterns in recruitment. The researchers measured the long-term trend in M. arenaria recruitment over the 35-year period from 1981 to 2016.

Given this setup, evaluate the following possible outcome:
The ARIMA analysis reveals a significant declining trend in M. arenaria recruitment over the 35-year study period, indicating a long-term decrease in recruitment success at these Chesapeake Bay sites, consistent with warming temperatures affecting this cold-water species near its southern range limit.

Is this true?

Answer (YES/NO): YES